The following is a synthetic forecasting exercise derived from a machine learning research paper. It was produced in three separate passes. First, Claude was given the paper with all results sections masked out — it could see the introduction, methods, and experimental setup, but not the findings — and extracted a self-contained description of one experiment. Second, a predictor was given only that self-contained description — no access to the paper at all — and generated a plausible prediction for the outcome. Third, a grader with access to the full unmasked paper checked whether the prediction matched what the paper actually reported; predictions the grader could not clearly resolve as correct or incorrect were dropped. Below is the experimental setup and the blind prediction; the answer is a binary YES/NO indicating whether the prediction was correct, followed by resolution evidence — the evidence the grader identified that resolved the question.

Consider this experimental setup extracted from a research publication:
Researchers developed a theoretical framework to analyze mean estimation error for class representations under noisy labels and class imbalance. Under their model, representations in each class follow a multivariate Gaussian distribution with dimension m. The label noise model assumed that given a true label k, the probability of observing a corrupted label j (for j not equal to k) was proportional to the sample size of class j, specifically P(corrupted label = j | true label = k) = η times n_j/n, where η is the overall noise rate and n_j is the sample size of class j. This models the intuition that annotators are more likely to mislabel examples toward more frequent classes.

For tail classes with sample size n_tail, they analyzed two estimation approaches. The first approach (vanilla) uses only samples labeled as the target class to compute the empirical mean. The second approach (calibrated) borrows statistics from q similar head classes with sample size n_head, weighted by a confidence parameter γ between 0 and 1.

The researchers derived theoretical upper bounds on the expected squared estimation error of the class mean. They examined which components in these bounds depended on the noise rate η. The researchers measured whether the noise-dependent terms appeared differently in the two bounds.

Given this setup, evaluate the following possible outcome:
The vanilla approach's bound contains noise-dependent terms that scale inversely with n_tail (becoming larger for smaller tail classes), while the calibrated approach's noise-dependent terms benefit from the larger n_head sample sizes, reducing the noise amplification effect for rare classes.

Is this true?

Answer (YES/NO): NO